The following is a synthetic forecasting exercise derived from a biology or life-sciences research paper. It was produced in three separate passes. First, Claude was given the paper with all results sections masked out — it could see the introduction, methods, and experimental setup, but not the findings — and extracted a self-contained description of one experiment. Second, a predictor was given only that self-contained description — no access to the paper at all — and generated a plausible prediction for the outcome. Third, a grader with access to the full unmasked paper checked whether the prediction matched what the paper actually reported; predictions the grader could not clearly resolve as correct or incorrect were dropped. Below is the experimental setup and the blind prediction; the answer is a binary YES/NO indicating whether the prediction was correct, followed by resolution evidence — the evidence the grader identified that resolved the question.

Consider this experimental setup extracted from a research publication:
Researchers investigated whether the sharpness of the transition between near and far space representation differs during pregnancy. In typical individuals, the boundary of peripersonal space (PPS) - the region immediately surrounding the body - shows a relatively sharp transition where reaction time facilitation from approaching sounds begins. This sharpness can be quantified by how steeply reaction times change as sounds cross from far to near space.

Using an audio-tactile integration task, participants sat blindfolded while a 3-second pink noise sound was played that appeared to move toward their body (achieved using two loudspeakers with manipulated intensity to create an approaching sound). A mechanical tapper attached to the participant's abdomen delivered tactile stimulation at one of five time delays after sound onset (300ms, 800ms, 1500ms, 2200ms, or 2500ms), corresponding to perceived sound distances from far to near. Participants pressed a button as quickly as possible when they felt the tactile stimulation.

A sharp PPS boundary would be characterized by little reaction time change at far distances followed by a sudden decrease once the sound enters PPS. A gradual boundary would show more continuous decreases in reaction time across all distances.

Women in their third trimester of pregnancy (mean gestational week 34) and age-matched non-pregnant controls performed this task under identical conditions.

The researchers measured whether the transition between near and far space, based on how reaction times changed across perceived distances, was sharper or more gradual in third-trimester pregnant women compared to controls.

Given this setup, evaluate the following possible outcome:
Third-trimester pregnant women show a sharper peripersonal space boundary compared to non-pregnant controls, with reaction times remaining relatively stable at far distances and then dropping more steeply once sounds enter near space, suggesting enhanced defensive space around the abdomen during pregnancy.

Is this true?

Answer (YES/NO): NO